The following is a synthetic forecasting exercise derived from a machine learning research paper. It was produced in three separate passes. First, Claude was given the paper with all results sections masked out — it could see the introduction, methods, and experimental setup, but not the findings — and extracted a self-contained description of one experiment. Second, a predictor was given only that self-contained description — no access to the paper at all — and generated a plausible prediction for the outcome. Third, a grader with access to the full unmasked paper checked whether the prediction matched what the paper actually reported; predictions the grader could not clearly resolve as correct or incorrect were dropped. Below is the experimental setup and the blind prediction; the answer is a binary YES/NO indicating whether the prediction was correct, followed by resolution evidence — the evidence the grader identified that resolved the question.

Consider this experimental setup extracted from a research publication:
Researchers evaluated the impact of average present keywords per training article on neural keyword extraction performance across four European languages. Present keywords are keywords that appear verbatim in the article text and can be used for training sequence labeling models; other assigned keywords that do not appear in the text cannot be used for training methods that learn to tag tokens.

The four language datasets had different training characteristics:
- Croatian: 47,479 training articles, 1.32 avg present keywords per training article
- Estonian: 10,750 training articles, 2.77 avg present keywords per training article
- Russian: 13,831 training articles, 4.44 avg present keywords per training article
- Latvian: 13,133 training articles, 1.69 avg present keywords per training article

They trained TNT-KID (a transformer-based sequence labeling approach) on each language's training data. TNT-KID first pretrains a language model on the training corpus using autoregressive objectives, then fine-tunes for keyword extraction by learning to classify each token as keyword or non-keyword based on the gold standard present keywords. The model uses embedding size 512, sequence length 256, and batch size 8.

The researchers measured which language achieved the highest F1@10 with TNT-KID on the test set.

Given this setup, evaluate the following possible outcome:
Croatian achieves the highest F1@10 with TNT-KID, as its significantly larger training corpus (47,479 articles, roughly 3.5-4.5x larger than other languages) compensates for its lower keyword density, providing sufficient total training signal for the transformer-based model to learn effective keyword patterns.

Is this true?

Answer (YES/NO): NO